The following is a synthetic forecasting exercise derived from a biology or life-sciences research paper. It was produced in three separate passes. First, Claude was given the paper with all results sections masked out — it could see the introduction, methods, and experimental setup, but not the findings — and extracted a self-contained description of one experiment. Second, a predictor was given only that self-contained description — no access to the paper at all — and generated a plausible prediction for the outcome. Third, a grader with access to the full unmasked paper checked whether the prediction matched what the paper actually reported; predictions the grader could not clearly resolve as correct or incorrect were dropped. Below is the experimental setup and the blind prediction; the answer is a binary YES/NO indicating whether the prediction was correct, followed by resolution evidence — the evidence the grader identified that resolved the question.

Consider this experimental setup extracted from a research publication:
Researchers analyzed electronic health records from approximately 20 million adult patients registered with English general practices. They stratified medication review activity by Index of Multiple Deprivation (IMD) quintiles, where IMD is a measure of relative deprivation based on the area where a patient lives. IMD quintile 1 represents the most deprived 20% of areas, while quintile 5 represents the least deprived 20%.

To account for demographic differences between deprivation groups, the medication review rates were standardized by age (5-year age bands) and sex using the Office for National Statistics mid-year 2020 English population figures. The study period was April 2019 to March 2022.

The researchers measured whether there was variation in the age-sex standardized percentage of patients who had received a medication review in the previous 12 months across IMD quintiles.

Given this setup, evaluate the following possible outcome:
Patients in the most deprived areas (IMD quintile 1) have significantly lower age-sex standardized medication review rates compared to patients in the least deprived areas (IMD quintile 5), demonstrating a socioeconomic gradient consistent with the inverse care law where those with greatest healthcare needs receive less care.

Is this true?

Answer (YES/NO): NO